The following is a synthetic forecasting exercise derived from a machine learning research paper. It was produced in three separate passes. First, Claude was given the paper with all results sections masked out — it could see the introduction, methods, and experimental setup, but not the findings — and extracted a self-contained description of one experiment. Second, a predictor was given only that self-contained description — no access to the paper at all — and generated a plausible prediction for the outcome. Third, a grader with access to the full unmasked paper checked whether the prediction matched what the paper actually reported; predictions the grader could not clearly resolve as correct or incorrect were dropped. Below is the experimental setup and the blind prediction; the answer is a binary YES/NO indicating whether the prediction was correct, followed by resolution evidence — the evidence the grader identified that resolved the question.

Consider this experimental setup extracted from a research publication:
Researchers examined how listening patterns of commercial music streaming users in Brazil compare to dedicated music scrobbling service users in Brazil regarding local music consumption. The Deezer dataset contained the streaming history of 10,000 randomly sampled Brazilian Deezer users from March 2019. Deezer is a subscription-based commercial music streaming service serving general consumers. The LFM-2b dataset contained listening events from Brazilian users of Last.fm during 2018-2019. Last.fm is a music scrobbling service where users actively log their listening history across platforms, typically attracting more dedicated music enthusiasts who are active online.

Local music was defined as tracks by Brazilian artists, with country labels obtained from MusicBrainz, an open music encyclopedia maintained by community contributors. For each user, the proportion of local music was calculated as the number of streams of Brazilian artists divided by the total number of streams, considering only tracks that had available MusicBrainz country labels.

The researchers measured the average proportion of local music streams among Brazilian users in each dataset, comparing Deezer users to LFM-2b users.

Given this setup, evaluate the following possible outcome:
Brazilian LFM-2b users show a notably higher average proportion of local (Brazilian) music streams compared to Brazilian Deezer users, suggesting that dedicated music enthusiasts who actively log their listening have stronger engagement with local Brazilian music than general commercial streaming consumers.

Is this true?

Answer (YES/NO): NO